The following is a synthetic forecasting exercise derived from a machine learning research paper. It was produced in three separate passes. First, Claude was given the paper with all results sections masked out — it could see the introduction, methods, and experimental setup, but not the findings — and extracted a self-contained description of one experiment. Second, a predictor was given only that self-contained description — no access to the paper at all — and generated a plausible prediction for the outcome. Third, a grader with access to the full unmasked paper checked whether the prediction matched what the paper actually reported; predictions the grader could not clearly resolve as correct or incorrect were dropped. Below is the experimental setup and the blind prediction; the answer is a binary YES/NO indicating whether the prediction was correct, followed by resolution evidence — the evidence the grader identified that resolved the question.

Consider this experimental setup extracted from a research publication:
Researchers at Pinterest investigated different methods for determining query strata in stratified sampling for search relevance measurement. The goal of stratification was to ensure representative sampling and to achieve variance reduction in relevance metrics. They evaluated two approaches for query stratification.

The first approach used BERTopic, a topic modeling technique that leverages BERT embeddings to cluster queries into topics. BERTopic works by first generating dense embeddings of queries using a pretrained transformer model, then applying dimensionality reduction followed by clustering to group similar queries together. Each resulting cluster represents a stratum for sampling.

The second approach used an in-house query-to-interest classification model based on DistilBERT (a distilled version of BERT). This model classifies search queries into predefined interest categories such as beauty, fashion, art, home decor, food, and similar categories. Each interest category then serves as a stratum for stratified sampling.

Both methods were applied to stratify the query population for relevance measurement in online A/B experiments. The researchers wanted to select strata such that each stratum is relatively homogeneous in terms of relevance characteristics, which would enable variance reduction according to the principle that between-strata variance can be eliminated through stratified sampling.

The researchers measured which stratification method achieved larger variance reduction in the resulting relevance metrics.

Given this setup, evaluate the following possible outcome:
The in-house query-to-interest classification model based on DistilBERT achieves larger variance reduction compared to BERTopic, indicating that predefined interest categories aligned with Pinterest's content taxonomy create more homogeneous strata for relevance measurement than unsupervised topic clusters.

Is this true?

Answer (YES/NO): NO